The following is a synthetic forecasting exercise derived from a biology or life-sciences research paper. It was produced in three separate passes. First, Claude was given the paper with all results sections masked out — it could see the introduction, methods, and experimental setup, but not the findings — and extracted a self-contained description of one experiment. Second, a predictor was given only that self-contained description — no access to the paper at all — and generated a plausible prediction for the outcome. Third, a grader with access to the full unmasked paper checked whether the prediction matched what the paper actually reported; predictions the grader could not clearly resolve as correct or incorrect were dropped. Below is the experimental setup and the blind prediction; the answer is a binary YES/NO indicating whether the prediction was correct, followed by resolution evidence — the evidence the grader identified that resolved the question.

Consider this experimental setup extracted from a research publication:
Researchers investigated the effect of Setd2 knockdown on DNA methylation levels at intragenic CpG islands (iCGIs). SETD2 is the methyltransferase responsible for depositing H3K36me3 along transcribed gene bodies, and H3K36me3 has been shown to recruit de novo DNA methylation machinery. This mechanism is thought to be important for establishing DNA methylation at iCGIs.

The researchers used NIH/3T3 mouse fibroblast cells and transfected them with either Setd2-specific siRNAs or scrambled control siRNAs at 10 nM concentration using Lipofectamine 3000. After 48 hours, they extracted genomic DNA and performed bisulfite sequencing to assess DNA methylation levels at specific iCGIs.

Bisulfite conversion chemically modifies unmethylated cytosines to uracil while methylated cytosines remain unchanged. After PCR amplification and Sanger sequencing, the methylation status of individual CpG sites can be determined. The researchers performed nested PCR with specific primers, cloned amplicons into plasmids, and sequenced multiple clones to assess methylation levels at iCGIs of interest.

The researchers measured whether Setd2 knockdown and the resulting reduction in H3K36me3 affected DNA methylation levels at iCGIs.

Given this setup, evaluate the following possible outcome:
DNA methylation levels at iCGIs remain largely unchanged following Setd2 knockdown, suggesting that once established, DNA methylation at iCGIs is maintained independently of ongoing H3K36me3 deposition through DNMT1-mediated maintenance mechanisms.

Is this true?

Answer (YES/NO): YES